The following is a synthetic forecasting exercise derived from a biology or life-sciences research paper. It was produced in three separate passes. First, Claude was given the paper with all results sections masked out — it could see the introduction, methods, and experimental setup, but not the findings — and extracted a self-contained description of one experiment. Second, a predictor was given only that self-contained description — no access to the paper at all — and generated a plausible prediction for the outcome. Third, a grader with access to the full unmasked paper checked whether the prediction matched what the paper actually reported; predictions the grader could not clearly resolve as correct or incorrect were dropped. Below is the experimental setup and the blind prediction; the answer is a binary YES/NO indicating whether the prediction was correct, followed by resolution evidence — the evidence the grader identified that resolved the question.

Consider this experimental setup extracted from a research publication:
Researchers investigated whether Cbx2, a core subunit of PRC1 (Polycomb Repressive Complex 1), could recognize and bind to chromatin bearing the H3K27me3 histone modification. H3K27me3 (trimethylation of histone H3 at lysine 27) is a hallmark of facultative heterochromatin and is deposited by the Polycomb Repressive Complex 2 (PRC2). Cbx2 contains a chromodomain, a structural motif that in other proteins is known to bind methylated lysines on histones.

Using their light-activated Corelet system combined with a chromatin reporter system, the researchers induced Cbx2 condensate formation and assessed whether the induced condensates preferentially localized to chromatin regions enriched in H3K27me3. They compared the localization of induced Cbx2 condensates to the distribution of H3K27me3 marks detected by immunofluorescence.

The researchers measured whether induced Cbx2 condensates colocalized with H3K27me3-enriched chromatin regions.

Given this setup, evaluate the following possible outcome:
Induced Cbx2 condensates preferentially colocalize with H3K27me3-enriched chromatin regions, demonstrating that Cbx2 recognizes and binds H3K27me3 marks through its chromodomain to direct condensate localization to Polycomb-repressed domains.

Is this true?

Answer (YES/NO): YES